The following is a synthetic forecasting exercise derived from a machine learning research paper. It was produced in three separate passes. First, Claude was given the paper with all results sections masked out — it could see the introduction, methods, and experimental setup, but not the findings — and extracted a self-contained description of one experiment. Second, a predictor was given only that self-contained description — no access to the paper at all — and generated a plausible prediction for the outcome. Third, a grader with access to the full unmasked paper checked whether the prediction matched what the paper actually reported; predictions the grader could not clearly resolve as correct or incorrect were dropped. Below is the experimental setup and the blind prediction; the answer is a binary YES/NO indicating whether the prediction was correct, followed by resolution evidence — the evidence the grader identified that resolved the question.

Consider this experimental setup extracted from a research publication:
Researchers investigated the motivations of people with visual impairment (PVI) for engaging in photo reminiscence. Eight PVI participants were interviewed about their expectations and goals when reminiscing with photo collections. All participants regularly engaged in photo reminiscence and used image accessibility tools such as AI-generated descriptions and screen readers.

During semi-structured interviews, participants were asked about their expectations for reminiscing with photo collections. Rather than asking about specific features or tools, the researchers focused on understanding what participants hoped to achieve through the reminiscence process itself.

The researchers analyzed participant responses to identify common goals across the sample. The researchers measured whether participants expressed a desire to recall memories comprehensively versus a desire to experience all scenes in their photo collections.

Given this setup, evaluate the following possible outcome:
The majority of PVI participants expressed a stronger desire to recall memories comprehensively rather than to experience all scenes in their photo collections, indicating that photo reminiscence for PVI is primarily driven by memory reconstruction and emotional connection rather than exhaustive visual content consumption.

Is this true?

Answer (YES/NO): NO